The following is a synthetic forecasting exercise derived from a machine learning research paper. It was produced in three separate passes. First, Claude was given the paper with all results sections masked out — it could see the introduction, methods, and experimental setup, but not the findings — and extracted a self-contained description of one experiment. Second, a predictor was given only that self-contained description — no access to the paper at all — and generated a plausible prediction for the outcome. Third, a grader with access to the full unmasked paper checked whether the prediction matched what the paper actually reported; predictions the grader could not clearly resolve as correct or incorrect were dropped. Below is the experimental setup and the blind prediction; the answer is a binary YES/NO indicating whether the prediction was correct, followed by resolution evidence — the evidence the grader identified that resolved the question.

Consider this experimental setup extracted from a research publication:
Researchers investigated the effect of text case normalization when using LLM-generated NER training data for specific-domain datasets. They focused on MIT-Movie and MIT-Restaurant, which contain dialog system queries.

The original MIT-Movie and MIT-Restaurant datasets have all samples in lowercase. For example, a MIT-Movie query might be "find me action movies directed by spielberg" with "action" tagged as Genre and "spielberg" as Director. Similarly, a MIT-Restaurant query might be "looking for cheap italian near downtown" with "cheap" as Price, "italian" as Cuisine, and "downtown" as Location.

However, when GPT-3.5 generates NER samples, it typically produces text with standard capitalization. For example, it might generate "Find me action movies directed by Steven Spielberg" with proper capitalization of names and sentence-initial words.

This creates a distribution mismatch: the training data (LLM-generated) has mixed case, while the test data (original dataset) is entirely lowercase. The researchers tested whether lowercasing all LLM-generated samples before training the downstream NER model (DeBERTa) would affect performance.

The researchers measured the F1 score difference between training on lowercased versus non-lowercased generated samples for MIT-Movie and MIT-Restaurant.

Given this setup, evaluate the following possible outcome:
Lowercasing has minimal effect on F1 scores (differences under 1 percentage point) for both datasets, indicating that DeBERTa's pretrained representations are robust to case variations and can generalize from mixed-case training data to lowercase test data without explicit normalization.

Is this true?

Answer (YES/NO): NO